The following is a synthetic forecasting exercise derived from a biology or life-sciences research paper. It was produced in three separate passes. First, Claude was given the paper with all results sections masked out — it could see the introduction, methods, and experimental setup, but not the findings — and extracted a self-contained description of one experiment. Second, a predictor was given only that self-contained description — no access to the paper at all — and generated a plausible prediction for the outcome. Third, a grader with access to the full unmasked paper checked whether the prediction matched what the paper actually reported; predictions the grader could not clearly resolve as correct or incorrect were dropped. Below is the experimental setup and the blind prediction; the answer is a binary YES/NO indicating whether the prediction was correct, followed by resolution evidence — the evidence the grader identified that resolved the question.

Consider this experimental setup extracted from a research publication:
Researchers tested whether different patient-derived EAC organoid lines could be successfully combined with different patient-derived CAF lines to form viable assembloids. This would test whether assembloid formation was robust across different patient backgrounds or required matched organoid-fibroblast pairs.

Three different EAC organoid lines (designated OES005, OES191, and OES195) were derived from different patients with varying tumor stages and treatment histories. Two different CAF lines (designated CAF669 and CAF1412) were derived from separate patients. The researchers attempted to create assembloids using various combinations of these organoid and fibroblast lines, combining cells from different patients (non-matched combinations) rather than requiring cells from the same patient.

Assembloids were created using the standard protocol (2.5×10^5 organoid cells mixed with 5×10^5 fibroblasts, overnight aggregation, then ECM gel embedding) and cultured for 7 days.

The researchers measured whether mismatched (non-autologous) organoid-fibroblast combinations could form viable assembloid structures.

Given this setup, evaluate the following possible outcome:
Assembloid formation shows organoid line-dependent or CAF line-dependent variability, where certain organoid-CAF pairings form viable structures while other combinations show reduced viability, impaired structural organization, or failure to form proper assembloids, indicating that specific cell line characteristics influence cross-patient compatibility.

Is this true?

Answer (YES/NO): NO